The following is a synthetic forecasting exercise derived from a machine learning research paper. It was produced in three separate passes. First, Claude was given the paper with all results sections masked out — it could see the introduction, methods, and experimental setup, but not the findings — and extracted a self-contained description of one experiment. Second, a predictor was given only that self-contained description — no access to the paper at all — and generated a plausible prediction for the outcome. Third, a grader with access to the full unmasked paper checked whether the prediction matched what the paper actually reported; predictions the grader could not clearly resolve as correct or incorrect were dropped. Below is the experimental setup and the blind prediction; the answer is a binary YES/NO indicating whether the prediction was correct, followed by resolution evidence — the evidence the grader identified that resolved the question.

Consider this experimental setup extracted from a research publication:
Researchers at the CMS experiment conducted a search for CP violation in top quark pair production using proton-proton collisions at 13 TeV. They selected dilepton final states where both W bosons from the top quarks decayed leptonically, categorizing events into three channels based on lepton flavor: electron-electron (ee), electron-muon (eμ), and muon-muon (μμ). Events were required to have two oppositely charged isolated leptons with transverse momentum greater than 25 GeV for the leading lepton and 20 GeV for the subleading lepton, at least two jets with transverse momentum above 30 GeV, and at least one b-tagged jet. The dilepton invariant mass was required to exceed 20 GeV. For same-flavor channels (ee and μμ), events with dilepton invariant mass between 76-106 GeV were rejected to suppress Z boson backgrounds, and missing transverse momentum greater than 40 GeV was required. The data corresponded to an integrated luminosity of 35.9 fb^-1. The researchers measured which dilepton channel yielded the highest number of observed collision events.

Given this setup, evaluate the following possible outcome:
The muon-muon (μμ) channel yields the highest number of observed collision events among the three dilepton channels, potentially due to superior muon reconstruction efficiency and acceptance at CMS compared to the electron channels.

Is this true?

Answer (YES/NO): NO